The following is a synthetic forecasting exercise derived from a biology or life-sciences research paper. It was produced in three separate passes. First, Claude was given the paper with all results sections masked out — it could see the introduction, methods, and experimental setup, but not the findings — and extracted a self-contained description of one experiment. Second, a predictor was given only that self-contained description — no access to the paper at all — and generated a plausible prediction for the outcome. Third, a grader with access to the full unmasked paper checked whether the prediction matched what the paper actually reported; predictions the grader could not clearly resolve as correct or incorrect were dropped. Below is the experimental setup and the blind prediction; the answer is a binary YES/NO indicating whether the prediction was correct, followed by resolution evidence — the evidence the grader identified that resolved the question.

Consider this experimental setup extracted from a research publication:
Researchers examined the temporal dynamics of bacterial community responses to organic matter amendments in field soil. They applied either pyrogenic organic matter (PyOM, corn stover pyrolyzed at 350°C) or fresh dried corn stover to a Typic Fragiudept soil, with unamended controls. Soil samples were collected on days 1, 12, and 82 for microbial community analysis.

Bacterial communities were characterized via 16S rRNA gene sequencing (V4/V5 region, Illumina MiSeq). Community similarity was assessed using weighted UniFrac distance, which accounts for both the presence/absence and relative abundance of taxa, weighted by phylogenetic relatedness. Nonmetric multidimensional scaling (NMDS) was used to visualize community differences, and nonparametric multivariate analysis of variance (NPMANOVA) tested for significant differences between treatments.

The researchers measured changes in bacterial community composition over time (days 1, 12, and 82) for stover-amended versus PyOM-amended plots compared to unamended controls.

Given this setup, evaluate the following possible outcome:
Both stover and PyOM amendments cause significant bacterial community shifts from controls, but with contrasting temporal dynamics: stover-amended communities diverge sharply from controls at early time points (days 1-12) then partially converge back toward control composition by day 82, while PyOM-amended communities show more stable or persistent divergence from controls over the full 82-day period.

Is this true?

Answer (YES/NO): NO